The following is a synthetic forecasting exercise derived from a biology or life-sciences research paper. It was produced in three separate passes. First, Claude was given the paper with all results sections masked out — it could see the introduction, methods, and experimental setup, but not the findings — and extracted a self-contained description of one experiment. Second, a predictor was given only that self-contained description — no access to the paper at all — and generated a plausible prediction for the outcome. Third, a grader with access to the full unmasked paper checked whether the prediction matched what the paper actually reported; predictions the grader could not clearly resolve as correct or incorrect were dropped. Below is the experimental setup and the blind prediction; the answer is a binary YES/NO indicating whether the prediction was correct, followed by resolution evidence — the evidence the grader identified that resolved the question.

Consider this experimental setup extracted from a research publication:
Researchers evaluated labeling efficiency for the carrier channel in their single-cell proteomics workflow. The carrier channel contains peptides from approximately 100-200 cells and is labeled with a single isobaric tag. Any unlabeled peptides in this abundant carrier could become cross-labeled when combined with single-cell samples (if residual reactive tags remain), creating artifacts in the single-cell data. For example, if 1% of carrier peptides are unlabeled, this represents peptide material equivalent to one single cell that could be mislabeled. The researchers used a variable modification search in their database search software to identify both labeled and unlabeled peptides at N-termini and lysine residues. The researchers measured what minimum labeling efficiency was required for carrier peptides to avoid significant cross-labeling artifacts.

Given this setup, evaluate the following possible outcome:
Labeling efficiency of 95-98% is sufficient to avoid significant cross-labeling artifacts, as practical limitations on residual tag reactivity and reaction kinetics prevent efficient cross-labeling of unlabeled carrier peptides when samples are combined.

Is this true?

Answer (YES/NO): NO